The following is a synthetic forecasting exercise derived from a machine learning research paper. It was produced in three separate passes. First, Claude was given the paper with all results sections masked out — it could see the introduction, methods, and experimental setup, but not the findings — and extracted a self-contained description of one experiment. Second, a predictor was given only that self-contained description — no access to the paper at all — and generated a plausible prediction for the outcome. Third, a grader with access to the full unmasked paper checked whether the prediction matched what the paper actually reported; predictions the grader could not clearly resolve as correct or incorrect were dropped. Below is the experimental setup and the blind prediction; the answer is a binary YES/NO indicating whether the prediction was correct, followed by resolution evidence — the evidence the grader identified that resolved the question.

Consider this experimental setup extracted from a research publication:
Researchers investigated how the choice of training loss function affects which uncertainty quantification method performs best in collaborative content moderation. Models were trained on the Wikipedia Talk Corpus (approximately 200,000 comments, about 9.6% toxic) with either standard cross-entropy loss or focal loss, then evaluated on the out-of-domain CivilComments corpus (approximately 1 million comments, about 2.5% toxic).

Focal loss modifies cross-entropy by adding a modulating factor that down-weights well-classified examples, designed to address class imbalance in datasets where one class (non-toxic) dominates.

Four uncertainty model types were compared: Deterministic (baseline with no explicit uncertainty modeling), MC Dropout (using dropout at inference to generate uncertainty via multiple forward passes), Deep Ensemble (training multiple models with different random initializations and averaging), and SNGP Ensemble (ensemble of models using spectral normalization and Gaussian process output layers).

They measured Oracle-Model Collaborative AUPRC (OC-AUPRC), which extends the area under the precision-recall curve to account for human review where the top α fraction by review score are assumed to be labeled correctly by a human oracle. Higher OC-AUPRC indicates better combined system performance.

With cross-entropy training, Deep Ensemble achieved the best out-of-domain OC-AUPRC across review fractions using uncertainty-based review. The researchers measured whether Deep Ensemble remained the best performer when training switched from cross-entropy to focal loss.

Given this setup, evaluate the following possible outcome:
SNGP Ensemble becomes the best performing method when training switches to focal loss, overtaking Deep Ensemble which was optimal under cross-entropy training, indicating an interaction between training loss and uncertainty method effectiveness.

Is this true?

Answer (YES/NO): YES